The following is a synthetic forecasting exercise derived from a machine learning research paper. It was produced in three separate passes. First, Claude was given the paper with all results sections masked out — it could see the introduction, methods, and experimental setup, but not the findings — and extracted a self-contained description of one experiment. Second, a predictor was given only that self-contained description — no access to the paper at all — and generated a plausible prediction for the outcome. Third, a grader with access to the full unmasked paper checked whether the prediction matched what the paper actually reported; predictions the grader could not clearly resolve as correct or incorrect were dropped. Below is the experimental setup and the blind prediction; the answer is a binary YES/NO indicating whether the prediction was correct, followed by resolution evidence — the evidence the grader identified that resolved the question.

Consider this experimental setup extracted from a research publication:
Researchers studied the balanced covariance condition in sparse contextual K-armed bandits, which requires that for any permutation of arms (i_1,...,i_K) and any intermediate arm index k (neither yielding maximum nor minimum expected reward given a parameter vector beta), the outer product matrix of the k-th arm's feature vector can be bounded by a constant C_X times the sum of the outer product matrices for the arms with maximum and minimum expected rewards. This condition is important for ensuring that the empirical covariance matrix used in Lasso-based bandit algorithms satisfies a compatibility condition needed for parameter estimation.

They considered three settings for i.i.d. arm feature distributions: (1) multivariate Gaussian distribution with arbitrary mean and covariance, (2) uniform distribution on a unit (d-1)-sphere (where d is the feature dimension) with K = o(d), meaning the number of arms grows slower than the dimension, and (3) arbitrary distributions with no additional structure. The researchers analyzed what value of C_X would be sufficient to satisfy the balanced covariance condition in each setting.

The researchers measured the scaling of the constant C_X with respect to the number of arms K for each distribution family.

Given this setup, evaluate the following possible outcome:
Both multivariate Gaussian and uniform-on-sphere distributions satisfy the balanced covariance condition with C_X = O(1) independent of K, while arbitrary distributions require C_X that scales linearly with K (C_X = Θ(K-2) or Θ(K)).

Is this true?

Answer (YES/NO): NO